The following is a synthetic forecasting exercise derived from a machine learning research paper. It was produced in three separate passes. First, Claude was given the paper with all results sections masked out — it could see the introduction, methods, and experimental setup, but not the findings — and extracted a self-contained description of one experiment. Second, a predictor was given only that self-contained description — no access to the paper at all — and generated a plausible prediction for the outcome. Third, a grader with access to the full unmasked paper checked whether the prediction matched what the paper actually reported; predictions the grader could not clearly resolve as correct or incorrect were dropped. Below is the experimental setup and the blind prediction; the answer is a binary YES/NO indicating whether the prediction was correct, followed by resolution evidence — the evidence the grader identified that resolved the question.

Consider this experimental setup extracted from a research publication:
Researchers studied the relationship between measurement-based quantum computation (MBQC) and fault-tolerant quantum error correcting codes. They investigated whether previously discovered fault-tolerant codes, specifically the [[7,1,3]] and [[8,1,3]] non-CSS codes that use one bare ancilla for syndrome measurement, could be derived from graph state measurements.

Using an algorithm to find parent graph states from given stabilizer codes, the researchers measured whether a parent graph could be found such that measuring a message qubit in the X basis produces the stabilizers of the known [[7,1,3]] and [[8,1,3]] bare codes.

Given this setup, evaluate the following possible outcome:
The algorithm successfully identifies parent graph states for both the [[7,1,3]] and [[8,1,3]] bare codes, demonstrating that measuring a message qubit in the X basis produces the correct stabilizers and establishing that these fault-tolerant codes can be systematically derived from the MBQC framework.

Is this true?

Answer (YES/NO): YES